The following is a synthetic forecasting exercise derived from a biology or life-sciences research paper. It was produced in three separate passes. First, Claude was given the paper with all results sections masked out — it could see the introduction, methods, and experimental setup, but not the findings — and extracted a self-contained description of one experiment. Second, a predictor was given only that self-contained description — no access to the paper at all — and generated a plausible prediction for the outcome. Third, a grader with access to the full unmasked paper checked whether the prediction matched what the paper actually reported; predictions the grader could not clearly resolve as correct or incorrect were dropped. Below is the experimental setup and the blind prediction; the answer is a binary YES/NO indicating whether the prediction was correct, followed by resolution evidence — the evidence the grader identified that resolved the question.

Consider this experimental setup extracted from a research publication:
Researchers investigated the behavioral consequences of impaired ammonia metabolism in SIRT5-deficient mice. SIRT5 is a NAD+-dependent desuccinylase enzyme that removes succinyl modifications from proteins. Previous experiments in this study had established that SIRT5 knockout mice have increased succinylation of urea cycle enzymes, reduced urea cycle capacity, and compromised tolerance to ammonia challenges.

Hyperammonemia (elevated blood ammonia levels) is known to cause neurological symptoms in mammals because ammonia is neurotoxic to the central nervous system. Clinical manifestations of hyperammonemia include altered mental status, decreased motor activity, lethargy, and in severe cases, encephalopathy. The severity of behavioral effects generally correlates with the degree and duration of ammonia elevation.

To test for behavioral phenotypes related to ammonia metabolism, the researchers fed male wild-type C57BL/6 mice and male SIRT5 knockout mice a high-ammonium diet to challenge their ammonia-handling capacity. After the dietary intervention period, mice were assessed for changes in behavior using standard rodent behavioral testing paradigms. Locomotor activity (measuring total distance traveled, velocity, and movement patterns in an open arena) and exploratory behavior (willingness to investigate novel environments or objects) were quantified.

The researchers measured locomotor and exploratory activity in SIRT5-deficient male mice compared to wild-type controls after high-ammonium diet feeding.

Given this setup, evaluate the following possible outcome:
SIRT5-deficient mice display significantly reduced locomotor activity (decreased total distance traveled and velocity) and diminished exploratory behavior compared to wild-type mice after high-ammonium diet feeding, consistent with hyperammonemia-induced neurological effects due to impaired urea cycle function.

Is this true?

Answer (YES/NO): NO